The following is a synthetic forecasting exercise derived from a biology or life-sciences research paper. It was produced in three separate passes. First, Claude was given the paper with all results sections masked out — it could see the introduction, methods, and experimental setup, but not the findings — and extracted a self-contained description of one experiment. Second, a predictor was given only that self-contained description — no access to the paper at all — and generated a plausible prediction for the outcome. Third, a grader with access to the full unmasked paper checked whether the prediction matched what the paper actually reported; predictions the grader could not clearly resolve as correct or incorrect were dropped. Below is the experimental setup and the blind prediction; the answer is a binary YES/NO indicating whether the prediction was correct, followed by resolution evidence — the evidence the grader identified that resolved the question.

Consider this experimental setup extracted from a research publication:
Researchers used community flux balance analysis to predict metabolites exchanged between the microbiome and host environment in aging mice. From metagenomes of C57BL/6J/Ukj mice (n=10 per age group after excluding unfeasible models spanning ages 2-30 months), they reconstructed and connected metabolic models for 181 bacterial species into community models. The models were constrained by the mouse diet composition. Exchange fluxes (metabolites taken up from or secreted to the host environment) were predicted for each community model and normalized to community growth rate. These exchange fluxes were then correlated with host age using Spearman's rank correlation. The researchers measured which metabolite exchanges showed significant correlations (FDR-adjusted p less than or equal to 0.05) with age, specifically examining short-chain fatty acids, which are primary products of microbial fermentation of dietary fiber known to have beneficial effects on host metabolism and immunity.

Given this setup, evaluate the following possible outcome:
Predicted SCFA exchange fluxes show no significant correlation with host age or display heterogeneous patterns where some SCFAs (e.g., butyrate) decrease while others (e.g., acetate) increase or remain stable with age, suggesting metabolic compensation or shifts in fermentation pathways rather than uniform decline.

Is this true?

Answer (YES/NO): NO